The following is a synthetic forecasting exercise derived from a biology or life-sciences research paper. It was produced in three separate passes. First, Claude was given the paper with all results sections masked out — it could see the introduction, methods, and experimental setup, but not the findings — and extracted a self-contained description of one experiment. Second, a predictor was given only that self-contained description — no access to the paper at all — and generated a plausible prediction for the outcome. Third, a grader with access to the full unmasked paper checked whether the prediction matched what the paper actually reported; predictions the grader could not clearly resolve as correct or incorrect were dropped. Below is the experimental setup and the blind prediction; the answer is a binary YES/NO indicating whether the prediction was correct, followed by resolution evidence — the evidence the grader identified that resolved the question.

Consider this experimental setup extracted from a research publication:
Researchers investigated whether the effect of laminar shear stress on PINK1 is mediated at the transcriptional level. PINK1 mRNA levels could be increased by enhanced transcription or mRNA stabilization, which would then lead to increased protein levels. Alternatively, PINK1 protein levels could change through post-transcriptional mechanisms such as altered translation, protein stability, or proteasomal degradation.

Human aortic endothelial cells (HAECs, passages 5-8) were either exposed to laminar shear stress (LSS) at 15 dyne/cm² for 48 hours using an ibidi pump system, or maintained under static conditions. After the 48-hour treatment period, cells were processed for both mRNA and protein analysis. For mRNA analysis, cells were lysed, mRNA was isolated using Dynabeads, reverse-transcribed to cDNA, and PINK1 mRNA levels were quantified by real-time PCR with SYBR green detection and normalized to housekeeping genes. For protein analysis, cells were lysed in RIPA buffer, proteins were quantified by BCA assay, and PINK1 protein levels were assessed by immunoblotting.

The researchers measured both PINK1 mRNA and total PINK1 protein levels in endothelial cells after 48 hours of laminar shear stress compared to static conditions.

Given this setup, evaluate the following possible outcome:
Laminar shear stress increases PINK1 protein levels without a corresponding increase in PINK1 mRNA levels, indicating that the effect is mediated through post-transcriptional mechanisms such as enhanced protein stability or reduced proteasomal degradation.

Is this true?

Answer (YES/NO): NO